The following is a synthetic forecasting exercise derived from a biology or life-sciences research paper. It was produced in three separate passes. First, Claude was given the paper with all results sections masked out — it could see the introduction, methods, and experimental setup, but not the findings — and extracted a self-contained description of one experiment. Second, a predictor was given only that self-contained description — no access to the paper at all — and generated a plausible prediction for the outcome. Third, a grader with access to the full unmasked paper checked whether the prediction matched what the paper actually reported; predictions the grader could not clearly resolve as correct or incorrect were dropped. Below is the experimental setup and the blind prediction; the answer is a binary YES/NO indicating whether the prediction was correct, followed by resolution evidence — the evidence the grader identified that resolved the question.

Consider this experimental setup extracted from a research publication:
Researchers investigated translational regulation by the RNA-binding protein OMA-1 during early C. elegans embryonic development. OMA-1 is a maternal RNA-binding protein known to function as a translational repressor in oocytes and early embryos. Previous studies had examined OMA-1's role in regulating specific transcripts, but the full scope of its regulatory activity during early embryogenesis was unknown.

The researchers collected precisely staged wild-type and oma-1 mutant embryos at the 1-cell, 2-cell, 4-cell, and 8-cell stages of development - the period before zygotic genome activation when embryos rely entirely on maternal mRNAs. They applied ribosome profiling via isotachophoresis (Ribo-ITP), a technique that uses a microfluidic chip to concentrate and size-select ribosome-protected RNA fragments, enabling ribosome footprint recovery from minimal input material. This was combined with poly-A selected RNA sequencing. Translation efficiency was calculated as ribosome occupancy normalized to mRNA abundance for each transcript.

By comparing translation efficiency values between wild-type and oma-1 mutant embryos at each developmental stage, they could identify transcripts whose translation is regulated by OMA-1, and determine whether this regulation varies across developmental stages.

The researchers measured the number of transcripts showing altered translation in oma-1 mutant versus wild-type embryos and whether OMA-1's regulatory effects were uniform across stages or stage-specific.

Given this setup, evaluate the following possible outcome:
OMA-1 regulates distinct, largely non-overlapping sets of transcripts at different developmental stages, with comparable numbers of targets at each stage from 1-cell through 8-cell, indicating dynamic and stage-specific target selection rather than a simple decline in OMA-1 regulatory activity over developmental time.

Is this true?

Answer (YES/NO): NO